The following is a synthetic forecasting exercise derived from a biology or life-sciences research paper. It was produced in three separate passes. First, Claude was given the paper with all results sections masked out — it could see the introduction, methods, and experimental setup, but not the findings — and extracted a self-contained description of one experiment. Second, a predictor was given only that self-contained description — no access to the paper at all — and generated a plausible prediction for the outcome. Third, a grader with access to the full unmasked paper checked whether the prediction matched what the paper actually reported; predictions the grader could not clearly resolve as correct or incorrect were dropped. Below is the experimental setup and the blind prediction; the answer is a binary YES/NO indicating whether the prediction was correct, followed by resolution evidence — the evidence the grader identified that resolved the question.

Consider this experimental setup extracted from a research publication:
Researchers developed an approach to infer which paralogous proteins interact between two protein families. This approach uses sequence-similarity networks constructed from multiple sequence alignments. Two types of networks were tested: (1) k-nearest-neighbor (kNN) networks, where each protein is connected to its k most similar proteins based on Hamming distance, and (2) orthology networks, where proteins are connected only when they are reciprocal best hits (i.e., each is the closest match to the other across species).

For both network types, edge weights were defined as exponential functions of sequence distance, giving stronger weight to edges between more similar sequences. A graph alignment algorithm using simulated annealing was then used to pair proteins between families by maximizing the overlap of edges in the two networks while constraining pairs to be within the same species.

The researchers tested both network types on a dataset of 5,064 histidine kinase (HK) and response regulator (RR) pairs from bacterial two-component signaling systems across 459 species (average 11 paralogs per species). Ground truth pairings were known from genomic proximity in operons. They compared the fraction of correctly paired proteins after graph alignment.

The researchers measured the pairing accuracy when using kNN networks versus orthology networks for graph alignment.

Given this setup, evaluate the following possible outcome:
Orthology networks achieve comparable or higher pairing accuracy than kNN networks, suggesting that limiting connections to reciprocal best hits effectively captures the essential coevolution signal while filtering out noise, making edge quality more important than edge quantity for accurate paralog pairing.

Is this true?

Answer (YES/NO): NO